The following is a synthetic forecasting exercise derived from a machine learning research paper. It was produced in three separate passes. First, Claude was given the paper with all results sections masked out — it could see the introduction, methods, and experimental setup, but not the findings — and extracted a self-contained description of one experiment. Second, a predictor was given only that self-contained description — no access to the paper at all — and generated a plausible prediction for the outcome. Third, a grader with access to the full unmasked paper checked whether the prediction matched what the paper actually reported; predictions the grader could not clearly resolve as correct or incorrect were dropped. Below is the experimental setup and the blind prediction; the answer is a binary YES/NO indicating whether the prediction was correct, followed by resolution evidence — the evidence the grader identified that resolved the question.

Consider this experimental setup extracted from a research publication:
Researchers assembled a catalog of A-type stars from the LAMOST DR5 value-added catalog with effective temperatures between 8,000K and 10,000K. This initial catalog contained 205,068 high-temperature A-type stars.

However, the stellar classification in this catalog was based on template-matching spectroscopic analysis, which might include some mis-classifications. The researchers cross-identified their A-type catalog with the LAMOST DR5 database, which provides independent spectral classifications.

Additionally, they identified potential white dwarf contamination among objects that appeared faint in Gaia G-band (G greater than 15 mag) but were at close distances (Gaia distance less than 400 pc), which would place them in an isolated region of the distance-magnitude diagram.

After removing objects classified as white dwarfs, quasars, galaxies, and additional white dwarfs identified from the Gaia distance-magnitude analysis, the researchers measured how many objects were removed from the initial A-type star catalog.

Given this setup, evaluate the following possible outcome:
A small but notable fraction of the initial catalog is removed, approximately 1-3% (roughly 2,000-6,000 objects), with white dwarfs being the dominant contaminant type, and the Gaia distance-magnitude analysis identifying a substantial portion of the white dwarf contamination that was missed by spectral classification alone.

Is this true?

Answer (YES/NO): NO